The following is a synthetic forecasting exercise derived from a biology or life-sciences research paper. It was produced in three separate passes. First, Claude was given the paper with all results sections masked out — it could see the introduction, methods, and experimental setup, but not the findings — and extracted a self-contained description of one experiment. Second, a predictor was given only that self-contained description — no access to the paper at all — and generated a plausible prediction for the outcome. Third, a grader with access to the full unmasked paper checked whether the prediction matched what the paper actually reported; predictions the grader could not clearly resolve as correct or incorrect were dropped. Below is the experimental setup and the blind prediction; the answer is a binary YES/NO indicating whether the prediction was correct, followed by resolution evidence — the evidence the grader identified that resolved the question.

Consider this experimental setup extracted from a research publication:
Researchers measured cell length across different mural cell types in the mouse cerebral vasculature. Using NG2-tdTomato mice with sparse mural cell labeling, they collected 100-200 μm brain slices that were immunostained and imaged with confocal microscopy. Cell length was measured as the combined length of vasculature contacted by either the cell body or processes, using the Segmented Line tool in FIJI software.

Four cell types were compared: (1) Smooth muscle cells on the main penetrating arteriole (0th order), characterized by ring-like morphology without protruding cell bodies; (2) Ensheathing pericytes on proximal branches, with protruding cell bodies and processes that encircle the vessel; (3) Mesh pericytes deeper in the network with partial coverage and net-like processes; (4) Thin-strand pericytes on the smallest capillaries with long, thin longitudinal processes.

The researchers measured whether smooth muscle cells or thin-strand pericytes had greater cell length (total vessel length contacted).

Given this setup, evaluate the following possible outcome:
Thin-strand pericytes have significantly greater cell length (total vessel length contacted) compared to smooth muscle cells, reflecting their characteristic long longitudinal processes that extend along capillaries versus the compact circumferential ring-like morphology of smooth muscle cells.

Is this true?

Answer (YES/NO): YES